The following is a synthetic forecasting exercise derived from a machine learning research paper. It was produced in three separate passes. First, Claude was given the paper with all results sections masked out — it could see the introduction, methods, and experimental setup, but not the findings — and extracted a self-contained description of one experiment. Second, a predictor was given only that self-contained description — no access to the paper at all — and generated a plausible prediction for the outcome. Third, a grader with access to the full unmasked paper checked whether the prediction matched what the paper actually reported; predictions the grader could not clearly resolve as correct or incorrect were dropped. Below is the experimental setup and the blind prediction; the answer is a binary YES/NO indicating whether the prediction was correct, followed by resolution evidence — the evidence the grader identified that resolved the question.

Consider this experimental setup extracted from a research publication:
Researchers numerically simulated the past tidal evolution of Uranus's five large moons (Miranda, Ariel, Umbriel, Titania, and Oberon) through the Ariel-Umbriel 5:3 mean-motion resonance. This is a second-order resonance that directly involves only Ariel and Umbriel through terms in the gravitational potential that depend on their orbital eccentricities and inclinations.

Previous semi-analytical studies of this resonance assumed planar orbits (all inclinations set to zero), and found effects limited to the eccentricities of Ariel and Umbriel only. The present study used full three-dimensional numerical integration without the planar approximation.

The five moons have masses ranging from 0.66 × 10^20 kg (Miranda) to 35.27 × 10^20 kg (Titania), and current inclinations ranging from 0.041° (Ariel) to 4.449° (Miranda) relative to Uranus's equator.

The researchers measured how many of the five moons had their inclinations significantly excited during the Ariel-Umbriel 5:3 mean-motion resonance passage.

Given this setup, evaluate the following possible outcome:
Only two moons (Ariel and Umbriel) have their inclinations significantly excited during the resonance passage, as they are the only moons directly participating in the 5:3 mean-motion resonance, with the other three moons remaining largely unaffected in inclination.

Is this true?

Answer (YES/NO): NO